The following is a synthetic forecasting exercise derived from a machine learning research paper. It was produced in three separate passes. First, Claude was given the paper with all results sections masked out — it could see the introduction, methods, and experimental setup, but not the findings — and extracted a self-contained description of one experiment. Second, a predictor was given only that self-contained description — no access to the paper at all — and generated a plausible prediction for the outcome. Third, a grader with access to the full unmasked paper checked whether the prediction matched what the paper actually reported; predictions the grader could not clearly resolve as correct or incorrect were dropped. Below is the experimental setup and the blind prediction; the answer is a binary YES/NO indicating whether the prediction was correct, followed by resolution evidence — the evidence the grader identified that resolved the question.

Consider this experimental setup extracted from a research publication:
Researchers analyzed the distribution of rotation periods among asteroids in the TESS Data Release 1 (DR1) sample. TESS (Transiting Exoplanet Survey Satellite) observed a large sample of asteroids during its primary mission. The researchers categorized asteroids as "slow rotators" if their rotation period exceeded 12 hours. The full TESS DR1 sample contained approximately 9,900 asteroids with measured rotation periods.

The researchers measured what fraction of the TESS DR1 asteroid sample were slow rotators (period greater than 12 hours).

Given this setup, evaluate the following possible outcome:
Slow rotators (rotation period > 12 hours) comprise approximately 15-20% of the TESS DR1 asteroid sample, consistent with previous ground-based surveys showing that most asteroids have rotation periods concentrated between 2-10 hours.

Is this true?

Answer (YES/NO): NO